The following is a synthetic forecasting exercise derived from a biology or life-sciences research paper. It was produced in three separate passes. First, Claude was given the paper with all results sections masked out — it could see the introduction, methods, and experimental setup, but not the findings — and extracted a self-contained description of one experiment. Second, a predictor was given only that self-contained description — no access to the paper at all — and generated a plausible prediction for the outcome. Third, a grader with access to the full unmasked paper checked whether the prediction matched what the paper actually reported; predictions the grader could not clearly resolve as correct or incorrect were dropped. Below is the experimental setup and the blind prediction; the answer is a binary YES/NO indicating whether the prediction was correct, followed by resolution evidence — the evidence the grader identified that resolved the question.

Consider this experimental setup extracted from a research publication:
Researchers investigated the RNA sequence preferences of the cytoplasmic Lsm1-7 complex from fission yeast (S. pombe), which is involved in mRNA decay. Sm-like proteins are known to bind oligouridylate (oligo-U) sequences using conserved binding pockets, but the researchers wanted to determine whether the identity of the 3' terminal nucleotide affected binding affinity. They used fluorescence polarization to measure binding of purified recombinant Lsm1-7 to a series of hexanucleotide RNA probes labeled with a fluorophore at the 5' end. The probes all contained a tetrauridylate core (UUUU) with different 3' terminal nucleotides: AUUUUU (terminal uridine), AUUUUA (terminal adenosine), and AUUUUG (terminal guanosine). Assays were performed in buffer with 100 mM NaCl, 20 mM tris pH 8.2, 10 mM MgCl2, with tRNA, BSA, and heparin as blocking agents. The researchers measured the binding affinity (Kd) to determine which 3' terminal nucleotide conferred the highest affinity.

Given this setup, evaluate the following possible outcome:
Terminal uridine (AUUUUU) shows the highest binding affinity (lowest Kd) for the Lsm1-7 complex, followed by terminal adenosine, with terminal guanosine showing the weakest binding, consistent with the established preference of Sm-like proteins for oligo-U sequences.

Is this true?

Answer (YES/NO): NO